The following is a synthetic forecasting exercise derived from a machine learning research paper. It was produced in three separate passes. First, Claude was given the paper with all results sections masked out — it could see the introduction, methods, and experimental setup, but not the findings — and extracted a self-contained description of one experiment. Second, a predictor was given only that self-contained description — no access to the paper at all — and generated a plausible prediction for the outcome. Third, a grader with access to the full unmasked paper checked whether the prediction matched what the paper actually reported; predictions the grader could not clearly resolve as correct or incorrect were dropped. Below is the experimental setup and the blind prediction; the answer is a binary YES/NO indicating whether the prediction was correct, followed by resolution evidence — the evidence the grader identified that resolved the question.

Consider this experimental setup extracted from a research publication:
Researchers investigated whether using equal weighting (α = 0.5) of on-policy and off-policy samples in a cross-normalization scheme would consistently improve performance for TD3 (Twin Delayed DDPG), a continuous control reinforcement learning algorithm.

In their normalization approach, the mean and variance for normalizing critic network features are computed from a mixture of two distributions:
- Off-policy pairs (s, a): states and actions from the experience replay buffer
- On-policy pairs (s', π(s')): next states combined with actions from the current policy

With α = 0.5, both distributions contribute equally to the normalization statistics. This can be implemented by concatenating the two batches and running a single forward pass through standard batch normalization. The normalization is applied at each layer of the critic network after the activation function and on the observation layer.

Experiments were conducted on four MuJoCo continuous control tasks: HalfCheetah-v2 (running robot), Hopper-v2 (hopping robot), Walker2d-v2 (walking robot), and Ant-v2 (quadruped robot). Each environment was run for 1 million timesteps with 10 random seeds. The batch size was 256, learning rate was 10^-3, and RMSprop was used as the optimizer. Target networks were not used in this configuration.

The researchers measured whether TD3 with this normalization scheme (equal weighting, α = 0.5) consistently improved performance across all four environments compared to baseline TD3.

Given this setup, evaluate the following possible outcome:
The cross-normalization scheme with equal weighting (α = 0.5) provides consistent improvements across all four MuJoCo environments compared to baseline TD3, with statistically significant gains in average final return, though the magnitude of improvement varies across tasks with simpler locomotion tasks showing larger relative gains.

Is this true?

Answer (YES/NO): NO